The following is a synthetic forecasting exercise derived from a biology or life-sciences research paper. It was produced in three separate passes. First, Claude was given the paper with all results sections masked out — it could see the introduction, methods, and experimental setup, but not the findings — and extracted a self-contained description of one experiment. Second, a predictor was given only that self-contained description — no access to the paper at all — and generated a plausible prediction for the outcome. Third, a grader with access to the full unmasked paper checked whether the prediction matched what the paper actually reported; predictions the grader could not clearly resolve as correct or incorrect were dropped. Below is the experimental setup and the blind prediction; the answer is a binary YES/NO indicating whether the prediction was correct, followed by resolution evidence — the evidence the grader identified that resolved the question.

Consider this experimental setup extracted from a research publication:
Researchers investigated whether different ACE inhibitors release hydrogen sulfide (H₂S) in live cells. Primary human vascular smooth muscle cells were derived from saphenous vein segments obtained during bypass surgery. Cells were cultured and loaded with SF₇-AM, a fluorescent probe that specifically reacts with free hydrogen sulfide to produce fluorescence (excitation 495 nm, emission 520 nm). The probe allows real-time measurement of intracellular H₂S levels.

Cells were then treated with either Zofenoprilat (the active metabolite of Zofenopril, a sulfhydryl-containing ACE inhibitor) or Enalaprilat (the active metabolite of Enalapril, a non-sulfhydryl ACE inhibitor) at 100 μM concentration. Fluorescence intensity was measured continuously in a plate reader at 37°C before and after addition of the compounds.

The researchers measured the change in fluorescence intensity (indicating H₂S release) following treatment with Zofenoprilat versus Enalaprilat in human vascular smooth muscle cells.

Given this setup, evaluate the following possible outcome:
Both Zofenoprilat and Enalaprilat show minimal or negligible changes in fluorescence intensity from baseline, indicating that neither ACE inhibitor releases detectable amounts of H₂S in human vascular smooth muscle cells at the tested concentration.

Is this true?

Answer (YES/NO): NO